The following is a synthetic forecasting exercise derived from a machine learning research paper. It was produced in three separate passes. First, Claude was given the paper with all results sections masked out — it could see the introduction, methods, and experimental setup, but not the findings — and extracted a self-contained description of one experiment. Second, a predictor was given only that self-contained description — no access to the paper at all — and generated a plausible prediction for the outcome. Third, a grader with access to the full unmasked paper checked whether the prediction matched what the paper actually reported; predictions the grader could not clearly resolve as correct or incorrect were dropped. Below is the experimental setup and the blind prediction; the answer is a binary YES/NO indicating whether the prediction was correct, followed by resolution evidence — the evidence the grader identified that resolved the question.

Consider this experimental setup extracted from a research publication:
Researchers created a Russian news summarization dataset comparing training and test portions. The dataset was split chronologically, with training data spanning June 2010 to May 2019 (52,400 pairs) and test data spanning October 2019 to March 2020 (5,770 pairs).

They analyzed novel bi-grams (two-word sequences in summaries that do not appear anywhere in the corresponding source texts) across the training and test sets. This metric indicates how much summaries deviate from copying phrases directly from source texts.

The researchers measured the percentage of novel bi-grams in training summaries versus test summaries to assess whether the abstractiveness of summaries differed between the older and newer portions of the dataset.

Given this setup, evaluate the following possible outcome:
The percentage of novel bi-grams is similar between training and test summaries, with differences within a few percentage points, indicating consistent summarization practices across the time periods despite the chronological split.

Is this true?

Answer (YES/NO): YES